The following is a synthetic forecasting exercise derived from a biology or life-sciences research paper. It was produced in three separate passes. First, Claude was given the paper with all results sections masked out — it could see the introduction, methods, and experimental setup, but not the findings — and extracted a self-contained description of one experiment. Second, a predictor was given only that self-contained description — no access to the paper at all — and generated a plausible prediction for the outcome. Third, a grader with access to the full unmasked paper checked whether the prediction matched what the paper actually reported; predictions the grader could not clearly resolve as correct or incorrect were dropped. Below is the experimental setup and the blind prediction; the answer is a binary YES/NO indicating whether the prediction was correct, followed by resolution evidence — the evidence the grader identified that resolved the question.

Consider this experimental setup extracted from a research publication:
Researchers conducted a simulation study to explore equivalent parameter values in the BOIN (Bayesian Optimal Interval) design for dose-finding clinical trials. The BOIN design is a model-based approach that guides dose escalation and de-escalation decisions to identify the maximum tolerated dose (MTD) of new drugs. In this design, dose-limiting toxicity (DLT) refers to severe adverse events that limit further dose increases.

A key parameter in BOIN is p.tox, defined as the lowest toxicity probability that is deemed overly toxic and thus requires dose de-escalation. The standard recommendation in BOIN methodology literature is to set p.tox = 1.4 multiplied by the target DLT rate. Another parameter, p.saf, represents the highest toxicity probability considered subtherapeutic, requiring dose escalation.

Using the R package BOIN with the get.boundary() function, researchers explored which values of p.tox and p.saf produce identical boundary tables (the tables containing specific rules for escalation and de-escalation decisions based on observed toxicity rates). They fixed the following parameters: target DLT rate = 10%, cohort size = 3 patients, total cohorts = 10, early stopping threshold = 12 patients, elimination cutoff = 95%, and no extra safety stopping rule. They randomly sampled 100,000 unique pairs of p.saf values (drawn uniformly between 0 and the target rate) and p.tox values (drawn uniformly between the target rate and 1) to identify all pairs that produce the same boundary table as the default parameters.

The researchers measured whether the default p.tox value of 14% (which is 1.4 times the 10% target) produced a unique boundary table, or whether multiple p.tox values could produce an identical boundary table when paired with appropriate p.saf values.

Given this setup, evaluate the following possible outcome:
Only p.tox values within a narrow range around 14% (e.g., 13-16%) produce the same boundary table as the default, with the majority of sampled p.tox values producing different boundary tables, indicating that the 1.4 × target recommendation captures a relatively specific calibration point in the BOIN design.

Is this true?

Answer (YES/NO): NO